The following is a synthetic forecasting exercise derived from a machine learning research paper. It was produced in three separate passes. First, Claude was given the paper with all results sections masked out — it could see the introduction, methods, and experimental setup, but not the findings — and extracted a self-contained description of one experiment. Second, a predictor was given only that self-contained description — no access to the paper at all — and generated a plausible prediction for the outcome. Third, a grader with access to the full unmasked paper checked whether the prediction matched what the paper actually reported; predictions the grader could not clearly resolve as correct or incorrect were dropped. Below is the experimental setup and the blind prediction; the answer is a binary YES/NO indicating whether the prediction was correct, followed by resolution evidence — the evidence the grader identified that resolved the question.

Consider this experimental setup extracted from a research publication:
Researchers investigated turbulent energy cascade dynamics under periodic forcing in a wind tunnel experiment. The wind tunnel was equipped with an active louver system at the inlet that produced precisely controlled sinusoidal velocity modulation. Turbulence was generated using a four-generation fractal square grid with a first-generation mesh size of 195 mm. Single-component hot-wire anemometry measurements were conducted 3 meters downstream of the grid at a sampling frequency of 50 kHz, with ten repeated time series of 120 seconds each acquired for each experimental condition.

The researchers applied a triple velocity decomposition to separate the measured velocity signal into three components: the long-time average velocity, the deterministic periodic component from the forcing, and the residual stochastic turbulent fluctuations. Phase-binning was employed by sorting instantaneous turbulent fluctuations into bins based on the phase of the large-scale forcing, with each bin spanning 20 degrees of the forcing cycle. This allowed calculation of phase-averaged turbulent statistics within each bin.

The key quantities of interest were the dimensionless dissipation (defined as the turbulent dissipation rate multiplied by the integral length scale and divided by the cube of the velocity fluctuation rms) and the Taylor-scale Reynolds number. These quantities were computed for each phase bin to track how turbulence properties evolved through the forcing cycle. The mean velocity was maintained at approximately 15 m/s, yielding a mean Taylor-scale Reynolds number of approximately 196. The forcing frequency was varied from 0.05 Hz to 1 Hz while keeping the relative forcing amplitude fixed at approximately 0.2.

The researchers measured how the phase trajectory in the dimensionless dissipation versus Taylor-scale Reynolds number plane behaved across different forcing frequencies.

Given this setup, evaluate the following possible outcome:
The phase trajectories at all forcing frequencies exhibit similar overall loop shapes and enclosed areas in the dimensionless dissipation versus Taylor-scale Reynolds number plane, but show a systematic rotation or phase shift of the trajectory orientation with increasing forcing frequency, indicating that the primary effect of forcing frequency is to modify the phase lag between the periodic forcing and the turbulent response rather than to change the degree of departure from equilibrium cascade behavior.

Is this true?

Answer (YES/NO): NO